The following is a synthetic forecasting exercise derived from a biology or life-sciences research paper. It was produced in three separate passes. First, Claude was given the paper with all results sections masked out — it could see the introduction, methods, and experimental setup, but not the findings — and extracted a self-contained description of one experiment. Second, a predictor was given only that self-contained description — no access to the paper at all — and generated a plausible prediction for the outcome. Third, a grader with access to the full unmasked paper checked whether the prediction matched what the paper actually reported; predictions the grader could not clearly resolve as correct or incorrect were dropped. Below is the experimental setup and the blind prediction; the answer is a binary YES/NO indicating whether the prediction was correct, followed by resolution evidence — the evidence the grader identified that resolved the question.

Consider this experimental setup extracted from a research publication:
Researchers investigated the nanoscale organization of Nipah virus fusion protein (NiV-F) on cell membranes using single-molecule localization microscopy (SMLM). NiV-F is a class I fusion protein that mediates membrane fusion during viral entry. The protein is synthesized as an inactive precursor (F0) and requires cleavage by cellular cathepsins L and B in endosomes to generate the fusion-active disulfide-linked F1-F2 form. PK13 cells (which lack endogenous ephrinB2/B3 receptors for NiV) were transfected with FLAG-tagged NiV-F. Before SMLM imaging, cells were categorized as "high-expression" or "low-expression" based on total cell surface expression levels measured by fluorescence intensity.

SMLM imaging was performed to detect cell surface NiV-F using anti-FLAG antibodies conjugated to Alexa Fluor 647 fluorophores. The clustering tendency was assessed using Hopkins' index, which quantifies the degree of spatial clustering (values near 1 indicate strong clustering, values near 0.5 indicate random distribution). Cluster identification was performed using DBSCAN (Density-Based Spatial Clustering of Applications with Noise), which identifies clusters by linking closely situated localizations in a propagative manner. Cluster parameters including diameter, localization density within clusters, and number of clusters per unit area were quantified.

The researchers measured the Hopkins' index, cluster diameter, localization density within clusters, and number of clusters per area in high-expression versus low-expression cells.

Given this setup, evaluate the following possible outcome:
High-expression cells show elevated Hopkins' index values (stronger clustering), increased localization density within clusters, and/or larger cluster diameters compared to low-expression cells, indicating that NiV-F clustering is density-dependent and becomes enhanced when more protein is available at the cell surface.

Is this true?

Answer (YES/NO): NO